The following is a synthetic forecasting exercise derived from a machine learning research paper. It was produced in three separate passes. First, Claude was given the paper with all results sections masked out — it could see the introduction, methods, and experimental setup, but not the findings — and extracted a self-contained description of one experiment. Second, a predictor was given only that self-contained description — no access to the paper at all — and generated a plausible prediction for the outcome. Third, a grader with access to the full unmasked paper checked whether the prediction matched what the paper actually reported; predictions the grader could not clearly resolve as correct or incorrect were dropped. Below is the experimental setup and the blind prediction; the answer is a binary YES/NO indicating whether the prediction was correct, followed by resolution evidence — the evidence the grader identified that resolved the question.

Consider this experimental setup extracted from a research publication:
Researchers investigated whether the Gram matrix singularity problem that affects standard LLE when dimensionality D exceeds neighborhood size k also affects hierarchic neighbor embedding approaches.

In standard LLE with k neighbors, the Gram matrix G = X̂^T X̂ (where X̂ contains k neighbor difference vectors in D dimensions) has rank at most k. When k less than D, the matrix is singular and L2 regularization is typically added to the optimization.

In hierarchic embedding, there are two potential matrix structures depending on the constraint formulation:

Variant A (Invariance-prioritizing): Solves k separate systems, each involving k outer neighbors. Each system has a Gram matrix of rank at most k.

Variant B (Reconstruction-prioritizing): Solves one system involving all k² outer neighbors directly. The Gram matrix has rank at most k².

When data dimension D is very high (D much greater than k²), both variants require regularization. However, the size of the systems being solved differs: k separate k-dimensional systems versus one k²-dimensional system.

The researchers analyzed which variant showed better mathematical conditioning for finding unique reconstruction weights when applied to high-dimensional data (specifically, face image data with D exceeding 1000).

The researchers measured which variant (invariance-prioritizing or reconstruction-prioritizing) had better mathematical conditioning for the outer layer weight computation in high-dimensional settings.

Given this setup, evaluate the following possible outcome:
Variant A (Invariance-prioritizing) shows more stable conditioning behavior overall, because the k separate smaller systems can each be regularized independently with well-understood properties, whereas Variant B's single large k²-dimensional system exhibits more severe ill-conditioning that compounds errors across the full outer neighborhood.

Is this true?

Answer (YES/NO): NO